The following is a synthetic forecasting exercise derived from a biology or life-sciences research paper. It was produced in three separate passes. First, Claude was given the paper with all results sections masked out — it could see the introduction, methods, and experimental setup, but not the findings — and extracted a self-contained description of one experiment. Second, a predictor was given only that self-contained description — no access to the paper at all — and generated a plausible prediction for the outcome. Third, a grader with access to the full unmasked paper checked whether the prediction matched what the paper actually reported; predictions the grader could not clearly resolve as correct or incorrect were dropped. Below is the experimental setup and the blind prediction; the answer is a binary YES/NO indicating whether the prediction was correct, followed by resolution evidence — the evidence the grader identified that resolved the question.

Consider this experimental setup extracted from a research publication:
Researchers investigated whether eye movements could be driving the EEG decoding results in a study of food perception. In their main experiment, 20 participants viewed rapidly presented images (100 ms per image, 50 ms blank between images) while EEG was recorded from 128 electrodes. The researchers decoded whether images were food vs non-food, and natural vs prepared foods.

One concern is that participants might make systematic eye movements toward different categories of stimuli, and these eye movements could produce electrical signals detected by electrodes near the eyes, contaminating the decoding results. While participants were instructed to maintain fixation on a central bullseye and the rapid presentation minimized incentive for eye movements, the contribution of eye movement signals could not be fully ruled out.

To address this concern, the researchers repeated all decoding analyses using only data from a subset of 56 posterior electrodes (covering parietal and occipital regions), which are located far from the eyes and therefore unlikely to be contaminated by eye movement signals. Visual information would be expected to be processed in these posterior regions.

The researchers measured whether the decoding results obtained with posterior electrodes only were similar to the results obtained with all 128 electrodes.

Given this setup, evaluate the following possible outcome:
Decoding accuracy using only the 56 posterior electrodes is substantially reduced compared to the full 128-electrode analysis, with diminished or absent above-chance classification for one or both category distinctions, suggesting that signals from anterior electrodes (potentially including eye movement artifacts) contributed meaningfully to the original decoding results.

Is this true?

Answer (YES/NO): NO